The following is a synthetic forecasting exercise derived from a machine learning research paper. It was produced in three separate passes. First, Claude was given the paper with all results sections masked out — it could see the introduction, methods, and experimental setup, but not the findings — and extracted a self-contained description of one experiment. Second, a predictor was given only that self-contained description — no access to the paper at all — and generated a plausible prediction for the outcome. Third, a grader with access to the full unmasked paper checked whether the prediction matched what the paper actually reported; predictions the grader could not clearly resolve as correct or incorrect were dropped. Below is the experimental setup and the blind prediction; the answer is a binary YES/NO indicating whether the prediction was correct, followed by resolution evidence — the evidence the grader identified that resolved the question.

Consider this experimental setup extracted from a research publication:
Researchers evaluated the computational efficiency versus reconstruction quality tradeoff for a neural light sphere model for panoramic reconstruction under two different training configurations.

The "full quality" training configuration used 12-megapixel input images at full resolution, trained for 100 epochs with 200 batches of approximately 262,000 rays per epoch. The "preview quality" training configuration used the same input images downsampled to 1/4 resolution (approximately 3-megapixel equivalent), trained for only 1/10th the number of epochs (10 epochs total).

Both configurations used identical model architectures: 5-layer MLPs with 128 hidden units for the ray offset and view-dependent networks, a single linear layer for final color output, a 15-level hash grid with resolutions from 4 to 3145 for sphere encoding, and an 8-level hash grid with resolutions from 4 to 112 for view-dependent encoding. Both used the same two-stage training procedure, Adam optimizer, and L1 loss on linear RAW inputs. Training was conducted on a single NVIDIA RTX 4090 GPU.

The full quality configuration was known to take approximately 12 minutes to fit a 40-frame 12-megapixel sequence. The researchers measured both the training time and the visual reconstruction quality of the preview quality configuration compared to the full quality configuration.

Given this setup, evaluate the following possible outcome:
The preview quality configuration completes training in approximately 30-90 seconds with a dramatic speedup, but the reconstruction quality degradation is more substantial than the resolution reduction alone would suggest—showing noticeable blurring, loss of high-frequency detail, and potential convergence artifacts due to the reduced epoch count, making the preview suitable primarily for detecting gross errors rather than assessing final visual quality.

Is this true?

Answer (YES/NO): NO